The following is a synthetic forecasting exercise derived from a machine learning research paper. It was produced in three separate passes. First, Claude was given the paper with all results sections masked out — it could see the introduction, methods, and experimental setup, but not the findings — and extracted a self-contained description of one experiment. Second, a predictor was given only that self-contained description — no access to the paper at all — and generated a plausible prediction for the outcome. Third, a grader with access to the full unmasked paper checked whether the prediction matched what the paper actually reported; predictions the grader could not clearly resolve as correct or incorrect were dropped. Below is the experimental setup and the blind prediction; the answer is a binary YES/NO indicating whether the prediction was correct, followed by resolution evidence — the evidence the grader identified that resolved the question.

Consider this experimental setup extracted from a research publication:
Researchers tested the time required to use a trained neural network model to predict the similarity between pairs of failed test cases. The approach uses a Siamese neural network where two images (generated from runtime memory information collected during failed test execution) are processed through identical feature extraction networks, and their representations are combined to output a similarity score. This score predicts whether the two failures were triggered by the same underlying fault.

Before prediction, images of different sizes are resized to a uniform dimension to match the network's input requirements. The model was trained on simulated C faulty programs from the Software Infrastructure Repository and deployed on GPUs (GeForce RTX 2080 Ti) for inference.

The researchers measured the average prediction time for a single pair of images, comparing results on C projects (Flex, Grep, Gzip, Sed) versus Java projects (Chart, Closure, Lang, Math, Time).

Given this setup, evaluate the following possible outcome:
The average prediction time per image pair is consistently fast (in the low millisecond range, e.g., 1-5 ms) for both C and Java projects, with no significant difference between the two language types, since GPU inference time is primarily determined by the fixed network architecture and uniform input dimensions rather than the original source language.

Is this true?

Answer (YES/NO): NO